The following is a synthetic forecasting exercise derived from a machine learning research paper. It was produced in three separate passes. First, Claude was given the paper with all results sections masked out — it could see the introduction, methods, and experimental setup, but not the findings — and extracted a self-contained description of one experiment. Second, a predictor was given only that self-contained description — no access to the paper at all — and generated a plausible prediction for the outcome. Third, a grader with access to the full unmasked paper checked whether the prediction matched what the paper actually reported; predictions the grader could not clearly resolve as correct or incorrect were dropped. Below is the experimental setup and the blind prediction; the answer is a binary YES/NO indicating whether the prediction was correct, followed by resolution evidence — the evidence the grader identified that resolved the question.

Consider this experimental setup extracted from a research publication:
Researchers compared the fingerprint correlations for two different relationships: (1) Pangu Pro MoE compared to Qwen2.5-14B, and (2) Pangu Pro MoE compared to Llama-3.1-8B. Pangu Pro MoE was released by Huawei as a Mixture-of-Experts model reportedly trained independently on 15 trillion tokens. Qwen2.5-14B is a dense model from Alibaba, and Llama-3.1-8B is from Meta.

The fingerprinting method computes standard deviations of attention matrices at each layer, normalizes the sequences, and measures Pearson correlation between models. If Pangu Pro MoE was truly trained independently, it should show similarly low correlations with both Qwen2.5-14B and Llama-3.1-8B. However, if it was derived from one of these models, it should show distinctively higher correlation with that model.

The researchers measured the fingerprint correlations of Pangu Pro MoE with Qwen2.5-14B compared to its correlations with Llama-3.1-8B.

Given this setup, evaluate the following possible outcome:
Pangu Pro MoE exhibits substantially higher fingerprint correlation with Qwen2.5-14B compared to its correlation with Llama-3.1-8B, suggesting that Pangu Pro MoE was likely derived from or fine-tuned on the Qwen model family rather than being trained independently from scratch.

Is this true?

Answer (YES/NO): YES